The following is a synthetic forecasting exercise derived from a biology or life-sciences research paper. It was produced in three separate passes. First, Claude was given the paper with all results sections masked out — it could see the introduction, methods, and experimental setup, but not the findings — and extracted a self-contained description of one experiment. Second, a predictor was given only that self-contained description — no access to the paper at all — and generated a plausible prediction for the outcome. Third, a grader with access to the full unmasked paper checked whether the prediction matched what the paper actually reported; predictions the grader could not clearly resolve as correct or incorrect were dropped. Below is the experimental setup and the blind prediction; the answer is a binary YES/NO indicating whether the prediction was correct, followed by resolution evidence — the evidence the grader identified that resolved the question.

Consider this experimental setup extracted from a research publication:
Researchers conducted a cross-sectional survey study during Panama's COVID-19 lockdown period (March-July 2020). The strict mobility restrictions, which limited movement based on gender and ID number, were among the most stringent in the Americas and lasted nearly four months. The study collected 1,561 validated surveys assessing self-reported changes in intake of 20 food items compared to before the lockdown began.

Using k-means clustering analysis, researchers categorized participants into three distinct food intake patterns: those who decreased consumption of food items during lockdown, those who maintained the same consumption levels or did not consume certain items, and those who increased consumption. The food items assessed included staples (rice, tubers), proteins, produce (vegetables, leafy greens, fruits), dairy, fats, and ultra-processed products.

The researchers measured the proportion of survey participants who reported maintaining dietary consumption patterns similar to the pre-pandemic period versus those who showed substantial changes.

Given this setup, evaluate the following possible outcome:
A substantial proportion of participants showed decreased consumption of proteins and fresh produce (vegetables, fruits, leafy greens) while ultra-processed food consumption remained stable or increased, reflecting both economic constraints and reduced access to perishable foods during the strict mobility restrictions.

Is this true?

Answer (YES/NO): NO